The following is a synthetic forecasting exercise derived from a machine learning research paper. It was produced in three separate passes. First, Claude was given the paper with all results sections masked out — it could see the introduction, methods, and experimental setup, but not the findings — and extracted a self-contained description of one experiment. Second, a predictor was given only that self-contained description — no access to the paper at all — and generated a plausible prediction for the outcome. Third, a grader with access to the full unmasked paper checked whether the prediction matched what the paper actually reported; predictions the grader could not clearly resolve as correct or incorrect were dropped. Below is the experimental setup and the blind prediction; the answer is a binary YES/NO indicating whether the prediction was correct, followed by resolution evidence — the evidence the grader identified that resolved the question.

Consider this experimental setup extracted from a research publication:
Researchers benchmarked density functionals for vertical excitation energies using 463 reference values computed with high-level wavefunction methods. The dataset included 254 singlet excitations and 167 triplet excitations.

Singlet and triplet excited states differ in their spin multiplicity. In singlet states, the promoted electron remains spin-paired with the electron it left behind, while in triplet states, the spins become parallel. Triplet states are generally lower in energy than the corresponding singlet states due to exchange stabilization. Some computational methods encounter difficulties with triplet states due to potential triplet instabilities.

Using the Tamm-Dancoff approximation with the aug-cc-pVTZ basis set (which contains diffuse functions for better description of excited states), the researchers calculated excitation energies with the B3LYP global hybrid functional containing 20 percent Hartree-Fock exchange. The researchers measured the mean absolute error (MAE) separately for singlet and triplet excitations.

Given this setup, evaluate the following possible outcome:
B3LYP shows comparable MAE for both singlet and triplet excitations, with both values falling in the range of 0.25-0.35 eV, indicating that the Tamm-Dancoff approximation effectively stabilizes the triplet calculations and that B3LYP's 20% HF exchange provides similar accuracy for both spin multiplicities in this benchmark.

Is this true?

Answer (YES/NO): NO